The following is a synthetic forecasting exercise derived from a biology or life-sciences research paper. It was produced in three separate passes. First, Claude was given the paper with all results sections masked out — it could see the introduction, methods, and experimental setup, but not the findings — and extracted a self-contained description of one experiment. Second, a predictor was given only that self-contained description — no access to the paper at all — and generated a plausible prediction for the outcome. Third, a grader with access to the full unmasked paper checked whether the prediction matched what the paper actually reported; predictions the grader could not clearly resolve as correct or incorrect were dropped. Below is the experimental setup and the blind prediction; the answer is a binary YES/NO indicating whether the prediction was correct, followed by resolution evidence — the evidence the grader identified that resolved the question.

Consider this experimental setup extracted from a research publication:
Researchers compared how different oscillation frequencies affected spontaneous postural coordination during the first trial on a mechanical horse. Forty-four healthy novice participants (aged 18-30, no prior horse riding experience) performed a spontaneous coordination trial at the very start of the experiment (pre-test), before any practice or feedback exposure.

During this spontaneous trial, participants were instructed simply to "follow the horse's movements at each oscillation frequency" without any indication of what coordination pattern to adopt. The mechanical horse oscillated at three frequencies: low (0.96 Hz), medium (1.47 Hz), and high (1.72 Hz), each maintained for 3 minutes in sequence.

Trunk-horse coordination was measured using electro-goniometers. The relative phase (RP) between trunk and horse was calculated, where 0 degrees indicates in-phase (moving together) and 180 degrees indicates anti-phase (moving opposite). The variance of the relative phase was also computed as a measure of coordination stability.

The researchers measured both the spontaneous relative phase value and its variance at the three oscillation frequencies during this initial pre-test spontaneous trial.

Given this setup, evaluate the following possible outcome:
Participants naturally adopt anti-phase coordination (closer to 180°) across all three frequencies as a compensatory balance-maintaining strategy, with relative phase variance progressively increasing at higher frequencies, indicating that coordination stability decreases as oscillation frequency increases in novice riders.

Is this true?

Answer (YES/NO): NO